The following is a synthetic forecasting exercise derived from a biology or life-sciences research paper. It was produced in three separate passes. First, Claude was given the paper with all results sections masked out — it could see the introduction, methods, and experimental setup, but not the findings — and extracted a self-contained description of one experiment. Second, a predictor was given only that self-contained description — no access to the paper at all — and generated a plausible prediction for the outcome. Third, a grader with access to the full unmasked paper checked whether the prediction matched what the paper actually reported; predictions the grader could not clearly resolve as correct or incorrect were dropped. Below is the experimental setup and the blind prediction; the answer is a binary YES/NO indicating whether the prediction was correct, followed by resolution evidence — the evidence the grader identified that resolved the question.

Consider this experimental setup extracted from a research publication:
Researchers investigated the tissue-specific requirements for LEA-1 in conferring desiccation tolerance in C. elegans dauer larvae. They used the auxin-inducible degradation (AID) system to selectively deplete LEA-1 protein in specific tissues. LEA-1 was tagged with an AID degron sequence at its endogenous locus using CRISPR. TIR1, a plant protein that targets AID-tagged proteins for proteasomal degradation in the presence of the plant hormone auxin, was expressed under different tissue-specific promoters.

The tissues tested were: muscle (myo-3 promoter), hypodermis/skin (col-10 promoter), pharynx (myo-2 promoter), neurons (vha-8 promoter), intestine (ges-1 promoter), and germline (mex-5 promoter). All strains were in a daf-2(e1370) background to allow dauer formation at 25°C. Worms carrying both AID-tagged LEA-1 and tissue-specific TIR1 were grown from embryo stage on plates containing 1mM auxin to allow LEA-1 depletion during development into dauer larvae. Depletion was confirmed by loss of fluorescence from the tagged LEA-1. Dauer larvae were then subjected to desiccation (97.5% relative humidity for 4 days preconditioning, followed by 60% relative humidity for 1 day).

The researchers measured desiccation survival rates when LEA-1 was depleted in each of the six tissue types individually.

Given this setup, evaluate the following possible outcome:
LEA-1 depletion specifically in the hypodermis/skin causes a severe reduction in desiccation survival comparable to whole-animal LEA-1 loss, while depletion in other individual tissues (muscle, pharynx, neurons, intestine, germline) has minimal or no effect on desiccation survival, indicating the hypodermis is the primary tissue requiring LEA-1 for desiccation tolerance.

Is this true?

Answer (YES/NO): NO